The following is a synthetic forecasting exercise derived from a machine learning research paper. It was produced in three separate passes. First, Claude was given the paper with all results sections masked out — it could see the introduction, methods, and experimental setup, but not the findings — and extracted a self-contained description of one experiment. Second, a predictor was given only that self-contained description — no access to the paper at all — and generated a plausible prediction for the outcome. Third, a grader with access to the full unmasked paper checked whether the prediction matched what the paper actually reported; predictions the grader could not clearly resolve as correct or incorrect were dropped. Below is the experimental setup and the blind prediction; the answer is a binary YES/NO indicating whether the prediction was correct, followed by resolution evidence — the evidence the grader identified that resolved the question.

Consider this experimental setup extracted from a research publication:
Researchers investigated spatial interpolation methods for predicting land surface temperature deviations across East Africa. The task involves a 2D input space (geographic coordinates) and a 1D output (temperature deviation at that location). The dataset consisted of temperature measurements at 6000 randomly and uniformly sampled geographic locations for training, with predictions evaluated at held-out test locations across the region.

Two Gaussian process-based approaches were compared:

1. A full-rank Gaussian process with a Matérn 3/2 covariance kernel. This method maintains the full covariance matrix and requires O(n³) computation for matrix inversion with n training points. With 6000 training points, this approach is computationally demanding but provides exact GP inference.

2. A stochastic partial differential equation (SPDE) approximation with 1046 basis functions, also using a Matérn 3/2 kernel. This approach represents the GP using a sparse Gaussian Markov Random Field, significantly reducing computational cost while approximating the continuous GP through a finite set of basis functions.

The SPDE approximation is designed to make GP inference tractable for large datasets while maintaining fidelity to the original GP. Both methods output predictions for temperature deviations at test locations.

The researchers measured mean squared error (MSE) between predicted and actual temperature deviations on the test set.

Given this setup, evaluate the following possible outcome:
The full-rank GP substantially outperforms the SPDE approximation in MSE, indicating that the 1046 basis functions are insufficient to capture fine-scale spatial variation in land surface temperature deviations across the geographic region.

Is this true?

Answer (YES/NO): YES